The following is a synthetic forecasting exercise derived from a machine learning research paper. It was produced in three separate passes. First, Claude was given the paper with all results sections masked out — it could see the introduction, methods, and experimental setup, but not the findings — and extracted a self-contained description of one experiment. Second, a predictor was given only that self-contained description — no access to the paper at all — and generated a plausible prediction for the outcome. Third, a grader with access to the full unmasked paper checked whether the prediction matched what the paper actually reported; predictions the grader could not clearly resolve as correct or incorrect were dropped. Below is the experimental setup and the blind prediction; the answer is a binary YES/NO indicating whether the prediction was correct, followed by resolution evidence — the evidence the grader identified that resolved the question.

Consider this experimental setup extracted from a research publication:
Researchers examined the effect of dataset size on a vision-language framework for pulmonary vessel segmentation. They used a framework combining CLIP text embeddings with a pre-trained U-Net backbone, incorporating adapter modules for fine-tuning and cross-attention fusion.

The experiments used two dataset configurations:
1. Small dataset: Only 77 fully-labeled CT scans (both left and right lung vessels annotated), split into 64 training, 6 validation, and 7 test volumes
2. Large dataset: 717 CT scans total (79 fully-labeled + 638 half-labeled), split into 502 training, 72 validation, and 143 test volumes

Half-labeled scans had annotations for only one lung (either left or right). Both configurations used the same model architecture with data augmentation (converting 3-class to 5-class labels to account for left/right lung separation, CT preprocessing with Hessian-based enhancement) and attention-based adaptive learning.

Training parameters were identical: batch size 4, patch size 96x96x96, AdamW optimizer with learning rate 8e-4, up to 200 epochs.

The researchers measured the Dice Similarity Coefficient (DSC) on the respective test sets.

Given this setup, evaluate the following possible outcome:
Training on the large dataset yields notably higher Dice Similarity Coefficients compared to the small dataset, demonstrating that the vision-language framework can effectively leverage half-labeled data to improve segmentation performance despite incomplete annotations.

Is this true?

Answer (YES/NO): YES